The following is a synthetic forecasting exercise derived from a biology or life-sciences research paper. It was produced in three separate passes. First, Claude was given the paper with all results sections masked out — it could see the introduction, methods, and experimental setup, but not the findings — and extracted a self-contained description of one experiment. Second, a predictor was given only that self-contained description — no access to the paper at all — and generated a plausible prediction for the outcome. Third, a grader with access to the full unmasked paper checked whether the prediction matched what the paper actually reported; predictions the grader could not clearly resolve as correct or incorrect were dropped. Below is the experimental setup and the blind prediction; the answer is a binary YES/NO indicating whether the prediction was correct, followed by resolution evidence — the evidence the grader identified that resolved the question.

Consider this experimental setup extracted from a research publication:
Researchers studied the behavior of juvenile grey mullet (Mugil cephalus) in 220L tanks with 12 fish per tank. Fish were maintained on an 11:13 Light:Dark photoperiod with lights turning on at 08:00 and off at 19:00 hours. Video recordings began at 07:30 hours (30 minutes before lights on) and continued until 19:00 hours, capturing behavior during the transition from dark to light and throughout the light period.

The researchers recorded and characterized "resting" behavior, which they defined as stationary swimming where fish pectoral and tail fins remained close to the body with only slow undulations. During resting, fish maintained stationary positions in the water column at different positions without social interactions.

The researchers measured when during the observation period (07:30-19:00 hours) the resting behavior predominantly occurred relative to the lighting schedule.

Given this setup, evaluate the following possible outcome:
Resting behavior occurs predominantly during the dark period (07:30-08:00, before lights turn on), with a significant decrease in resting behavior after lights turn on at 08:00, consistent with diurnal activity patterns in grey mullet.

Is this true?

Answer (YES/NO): NO